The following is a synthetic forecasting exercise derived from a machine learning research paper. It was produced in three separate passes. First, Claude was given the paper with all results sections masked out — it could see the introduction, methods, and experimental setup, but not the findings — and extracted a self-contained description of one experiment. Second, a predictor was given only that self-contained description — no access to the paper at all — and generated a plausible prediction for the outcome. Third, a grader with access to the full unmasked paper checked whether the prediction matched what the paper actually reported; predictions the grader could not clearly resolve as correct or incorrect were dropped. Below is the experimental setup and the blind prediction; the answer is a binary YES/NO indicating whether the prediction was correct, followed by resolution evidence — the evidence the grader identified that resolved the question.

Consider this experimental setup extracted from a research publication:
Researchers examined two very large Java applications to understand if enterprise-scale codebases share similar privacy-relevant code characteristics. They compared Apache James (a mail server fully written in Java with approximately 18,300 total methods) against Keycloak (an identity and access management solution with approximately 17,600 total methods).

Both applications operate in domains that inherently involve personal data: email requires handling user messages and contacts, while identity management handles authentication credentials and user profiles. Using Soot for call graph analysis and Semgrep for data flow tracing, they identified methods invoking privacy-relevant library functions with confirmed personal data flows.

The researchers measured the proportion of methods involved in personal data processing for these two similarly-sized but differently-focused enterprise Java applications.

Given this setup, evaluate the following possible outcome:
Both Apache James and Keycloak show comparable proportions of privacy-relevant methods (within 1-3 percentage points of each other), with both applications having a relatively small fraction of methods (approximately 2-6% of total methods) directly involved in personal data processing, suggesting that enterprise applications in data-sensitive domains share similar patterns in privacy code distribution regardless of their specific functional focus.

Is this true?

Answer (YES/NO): YES